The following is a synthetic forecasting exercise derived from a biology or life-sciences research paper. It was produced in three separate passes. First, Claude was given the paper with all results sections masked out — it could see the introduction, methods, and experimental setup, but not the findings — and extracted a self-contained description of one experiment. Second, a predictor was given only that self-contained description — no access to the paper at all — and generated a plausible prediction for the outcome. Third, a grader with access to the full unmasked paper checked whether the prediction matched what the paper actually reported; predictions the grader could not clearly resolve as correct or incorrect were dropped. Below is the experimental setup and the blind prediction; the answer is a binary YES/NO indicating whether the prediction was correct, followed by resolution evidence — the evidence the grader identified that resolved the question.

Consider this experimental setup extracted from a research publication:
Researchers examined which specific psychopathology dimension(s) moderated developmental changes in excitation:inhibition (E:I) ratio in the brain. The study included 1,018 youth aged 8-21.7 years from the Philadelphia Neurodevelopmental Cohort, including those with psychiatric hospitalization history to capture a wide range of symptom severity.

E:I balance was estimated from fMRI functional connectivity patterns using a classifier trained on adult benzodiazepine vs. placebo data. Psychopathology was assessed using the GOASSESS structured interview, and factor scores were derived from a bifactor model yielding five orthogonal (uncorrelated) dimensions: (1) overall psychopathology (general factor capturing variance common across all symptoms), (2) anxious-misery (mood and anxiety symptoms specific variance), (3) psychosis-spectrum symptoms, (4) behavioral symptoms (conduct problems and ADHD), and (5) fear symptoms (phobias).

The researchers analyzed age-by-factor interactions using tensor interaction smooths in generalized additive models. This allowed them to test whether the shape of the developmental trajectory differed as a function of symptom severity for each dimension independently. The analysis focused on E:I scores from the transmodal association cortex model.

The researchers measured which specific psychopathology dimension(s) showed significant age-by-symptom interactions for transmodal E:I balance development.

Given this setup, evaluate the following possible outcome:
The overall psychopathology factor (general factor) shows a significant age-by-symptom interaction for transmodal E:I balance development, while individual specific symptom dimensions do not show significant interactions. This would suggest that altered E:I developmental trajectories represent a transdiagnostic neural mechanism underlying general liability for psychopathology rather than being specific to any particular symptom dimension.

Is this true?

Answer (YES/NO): NO